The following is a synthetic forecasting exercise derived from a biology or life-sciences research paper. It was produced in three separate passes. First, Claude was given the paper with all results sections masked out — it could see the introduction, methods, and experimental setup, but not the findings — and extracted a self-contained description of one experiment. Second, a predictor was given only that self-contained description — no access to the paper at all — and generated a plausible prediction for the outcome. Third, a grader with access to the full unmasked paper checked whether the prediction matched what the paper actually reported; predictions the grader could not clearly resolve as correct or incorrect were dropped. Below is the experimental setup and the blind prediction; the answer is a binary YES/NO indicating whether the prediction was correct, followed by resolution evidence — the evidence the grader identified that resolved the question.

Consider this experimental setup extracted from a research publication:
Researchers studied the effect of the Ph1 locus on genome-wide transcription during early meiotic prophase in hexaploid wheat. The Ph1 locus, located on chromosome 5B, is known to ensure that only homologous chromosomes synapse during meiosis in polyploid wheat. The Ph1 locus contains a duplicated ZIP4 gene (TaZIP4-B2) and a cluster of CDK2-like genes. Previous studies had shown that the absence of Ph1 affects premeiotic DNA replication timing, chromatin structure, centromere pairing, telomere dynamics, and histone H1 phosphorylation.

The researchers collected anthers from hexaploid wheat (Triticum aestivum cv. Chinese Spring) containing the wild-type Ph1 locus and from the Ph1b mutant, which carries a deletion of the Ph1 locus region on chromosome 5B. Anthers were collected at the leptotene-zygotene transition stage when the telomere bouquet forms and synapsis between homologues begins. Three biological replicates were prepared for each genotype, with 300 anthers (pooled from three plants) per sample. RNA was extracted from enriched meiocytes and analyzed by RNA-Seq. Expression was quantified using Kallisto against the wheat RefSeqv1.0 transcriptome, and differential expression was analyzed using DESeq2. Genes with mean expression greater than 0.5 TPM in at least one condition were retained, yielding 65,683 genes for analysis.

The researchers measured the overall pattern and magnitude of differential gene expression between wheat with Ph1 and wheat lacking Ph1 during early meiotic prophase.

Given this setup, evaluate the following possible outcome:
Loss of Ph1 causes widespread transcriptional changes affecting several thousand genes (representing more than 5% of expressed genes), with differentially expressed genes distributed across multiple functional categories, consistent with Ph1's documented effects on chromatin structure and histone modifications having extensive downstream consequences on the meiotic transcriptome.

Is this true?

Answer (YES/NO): NO